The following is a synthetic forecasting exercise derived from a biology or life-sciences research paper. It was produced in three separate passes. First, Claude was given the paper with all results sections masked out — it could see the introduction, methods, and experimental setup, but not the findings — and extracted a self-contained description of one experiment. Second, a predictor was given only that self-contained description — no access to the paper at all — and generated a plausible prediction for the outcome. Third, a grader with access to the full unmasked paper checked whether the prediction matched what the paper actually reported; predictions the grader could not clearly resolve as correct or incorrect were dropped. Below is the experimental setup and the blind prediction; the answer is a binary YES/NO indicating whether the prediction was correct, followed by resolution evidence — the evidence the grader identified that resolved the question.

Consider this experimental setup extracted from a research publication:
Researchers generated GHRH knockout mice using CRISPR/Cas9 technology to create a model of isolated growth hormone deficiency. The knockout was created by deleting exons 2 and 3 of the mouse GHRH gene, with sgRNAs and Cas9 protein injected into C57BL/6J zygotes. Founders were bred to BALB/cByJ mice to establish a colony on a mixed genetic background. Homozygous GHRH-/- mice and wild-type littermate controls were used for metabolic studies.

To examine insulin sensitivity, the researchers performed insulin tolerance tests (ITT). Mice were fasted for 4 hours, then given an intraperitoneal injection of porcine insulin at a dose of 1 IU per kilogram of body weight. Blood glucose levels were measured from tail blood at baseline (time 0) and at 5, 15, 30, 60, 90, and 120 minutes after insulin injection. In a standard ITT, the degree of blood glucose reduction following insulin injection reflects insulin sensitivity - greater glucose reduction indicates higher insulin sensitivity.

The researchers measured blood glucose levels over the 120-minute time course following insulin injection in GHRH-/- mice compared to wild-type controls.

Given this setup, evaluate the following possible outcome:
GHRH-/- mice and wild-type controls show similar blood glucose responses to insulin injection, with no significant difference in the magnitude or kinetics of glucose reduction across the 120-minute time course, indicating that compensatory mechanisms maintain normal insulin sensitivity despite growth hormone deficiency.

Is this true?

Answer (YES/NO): NO